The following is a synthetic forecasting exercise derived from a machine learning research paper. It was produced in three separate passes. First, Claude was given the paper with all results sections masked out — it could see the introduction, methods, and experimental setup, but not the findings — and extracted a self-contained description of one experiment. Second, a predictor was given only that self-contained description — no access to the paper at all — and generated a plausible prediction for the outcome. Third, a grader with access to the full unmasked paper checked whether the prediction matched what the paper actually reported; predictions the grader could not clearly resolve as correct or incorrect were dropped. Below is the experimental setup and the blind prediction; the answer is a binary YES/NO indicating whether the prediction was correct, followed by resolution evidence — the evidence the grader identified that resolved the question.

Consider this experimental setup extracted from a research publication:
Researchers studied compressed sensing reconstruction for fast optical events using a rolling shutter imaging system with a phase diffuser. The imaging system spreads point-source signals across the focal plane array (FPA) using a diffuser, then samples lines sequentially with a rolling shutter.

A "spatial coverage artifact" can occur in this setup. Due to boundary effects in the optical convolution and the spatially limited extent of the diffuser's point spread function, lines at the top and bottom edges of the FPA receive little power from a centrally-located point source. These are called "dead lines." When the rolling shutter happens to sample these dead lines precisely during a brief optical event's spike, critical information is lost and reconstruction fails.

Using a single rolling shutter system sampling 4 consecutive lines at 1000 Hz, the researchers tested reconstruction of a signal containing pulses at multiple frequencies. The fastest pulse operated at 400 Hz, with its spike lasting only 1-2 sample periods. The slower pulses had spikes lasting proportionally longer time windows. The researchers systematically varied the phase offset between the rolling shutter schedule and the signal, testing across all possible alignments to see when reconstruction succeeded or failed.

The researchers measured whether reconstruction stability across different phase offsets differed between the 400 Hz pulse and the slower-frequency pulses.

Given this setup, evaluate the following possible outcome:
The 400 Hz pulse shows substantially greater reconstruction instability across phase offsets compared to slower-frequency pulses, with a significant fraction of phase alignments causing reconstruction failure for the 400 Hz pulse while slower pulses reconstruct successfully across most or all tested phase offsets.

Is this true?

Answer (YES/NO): YES